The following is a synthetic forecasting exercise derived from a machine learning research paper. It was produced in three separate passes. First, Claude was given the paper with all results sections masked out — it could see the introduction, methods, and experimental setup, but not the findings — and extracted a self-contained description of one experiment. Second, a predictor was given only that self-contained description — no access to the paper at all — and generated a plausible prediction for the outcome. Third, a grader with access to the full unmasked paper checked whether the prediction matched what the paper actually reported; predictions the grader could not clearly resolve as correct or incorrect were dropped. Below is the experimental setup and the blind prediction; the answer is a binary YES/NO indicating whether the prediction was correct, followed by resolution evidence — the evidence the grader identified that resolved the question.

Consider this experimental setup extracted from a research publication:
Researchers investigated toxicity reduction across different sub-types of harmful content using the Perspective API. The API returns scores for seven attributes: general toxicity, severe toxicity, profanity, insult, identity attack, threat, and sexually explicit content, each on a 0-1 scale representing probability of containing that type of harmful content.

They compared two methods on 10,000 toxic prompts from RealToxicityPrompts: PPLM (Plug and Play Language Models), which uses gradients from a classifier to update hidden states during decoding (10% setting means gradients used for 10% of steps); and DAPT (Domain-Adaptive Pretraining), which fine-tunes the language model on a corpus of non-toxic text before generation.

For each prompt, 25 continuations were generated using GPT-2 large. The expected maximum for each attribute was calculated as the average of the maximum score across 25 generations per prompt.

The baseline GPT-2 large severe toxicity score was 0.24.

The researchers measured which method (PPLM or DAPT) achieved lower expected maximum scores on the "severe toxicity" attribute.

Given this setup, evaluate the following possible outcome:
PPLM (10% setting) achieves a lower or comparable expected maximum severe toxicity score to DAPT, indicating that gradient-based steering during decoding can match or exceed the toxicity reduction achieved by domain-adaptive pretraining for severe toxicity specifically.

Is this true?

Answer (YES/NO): NO